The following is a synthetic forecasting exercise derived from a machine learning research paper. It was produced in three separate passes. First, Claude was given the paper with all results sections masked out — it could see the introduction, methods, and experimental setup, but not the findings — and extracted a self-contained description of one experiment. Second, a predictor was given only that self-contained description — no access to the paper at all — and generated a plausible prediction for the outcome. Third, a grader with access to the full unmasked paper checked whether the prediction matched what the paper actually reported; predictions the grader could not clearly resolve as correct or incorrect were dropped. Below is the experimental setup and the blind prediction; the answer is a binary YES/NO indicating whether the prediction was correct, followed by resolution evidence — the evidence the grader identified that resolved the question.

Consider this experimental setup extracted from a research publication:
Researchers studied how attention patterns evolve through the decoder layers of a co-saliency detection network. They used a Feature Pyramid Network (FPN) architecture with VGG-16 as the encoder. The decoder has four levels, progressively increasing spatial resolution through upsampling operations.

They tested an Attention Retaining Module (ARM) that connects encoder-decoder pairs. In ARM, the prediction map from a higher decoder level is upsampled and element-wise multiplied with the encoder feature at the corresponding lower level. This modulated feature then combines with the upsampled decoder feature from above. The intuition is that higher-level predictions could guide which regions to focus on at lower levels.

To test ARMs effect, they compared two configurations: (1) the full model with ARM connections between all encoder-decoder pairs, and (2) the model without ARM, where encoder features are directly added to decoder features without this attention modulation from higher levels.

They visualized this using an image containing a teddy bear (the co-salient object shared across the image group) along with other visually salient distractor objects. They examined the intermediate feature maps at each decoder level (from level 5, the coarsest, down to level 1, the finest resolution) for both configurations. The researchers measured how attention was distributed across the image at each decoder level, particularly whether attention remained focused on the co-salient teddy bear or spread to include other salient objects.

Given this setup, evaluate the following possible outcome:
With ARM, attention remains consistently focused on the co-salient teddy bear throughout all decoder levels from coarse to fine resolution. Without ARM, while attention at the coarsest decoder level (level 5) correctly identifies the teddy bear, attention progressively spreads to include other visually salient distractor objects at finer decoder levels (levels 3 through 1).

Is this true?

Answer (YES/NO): YES